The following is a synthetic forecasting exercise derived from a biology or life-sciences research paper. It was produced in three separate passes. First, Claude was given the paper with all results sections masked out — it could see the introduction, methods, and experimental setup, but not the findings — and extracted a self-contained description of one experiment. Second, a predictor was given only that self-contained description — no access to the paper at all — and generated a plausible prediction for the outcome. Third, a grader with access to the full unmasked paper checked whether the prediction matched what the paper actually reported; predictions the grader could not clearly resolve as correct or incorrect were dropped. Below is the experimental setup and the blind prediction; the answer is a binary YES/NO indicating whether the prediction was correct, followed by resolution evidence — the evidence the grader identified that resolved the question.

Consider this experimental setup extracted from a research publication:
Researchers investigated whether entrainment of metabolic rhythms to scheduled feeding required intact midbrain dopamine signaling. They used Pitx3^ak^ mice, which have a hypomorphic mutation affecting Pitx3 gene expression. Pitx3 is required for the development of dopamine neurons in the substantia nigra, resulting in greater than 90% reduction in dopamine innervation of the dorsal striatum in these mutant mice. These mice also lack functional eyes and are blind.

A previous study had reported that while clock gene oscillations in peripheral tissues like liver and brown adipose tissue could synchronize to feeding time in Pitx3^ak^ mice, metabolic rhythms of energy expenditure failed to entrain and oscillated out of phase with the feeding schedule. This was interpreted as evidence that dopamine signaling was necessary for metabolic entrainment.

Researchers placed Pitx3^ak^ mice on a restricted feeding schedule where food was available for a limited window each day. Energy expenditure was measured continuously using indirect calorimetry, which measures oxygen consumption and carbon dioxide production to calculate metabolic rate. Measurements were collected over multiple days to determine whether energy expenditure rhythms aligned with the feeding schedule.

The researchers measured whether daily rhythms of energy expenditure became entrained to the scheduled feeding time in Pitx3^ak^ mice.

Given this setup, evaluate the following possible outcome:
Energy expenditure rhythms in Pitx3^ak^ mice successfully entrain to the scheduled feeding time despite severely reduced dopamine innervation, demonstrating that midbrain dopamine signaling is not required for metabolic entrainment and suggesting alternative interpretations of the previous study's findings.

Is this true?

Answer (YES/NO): YES